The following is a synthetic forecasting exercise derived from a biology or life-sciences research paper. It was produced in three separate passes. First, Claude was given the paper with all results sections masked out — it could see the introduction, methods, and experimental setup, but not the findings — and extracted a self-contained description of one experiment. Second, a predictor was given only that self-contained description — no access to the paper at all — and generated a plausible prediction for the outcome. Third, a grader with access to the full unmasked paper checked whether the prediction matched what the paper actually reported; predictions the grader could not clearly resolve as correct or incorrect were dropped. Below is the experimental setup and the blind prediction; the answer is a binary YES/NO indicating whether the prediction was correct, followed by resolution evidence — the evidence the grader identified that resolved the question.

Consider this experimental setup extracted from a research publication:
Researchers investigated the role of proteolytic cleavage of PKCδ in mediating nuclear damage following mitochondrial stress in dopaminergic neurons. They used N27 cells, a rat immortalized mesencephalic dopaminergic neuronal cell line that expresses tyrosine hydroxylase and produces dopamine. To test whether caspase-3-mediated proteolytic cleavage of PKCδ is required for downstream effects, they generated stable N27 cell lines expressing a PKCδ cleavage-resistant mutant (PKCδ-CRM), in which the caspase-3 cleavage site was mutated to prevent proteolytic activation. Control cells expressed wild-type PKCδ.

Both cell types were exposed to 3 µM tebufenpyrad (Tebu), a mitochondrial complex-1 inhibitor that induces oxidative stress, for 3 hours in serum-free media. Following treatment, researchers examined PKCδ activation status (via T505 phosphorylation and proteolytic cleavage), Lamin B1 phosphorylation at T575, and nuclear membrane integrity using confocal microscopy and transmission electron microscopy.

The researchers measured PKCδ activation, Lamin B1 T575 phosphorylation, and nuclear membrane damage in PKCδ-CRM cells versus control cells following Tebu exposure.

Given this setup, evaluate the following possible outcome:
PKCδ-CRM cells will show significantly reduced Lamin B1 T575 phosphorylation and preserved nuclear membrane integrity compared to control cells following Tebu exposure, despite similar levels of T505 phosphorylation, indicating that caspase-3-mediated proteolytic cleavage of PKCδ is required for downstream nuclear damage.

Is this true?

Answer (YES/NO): NO